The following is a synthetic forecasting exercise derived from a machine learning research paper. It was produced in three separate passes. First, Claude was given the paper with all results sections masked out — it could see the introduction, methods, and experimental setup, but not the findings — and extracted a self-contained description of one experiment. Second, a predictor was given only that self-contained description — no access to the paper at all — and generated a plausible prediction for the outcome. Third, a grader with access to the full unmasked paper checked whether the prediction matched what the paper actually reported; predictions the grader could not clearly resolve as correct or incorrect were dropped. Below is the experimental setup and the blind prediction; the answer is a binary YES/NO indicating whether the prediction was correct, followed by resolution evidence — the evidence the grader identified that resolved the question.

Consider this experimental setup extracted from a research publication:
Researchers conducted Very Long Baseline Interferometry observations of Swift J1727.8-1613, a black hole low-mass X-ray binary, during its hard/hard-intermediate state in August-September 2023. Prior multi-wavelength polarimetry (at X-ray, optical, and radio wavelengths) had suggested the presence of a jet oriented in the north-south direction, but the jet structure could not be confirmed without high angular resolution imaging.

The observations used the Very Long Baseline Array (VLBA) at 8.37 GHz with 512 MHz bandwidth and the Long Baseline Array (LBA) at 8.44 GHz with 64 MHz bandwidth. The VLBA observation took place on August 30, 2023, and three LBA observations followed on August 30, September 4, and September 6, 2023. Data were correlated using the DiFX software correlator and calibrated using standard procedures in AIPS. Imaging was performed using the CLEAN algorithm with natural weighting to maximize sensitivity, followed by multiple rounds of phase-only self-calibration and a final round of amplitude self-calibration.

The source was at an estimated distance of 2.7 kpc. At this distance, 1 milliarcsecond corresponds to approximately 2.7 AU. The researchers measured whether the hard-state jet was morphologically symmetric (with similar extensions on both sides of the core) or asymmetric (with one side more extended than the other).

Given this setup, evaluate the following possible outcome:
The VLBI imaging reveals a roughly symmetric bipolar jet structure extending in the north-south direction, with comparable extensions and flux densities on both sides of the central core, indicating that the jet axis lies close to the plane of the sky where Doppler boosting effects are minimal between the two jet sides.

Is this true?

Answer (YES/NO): NO